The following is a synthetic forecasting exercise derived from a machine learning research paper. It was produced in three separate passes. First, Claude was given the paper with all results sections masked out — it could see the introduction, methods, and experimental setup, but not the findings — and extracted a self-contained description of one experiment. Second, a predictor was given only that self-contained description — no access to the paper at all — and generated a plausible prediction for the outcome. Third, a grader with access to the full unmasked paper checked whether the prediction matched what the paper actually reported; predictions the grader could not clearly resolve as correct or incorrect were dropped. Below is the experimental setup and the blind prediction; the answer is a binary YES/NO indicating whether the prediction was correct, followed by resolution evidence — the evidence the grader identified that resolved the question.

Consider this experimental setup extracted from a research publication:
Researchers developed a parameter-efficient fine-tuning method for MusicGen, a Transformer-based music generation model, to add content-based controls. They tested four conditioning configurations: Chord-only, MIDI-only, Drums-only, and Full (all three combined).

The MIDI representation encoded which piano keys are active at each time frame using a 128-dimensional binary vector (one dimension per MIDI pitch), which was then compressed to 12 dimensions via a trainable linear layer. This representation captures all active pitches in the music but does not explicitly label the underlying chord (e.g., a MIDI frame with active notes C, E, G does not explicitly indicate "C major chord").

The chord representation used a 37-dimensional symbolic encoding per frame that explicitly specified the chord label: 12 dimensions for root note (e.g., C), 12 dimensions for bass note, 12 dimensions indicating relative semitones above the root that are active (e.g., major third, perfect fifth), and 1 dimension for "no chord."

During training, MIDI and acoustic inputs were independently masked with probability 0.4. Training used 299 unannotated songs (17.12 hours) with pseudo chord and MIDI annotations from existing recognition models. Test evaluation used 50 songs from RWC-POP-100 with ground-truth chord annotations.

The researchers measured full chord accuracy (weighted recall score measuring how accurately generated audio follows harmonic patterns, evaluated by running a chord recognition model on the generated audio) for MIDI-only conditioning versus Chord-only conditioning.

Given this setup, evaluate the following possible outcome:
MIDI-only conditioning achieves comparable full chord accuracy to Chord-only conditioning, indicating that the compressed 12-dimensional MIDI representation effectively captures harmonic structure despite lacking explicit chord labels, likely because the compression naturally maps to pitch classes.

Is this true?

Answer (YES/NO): NO